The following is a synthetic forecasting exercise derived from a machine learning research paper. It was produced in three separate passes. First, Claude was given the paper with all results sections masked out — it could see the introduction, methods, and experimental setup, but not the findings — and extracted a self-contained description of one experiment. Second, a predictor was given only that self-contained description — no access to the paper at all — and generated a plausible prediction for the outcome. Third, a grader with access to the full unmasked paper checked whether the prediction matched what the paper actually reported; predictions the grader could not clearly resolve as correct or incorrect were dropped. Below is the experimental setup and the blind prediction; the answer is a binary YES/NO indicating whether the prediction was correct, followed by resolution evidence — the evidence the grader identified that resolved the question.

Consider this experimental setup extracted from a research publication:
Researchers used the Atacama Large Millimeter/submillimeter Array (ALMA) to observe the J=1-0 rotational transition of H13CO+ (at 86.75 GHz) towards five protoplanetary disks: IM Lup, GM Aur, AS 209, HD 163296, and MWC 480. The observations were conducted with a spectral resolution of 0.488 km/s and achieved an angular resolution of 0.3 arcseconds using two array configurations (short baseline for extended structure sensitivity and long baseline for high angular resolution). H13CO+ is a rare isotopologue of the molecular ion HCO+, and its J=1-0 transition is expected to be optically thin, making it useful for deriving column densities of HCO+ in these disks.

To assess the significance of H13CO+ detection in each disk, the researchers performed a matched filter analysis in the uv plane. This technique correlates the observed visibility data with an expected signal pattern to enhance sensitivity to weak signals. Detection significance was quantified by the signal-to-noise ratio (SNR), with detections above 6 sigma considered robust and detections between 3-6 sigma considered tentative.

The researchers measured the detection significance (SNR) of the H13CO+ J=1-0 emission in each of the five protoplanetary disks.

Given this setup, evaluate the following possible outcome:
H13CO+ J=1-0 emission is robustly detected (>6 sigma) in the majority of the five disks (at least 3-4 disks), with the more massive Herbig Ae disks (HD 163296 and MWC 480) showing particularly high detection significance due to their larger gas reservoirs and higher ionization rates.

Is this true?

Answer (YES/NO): NO